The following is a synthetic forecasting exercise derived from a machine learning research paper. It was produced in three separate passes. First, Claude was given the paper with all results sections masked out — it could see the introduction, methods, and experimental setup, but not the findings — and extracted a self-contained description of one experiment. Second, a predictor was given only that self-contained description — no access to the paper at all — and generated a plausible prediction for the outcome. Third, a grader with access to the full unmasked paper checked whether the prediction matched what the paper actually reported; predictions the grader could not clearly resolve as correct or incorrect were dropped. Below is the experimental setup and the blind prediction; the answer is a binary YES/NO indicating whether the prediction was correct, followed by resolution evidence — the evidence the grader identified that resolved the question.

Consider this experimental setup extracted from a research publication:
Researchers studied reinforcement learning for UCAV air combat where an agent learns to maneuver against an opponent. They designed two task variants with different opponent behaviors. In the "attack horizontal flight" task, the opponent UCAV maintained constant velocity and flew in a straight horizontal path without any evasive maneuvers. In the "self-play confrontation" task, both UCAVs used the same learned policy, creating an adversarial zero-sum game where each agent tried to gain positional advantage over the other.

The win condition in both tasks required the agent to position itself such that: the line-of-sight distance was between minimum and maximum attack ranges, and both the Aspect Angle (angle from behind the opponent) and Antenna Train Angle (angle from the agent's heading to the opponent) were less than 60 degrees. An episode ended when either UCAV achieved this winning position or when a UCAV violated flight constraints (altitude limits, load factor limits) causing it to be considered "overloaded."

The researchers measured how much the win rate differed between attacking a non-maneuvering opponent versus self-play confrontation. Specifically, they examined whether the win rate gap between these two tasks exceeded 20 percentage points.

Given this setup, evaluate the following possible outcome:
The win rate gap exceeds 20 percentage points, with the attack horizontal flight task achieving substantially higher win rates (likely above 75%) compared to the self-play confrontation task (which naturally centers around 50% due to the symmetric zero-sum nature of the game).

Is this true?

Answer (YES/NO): YES